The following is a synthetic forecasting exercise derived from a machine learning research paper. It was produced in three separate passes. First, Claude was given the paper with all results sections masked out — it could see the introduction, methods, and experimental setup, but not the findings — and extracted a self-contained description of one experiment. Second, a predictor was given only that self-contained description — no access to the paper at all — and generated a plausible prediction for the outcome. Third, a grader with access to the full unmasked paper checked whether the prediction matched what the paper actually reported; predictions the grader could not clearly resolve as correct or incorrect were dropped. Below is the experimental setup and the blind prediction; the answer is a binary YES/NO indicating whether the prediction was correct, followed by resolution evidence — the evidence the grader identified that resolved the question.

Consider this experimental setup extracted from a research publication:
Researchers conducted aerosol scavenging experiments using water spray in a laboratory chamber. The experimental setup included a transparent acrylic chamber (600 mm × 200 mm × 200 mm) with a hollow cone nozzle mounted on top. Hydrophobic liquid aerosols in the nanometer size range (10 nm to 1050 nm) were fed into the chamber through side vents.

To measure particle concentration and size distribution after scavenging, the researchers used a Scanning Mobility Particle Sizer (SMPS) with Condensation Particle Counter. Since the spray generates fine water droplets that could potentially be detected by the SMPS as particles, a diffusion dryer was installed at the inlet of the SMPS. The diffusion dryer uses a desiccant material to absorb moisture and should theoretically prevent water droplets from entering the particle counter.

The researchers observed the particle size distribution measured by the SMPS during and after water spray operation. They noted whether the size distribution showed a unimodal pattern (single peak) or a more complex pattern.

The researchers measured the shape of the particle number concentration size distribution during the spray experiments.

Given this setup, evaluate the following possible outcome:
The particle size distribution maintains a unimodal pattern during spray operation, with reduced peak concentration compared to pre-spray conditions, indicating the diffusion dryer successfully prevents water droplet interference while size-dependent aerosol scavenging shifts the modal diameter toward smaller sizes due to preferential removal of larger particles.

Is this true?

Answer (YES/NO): NO